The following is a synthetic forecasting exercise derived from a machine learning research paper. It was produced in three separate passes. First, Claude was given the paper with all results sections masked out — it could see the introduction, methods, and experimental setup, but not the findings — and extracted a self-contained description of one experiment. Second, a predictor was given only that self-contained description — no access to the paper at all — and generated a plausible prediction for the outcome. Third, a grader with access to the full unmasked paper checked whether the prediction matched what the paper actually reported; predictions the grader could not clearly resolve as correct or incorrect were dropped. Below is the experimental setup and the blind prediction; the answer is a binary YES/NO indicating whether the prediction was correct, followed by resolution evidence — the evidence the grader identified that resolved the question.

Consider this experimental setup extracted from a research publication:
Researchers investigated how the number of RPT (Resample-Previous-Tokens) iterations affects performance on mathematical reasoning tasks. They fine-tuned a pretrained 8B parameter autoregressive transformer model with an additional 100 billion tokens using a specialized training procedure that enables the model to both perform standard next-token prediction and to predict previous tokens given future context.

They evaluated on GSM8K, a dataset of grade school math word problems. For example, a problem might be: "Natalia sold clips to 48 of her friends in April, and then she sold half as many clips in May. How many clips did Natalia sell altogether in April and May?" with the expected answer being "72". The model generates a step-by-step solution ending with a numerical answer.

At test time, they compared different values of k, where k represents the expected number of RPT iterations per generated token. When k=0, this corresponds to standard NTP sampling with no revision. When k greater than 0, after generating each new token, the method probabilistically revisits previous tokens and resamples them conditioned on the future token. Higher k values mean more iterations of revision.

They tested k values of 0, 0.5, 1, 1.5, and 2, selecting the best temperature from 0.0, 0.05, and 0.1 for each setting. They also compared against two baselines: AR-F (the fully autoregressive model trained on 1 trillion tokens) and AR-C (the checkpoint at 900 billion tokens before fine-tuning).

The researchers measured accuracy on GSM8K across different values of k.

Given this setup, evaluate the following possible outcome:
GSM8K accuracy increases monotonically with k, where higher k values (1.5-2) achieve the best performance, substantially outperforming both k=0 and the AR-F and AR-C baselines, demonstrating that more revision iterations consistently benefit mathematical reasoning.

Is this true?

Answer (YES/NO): NO